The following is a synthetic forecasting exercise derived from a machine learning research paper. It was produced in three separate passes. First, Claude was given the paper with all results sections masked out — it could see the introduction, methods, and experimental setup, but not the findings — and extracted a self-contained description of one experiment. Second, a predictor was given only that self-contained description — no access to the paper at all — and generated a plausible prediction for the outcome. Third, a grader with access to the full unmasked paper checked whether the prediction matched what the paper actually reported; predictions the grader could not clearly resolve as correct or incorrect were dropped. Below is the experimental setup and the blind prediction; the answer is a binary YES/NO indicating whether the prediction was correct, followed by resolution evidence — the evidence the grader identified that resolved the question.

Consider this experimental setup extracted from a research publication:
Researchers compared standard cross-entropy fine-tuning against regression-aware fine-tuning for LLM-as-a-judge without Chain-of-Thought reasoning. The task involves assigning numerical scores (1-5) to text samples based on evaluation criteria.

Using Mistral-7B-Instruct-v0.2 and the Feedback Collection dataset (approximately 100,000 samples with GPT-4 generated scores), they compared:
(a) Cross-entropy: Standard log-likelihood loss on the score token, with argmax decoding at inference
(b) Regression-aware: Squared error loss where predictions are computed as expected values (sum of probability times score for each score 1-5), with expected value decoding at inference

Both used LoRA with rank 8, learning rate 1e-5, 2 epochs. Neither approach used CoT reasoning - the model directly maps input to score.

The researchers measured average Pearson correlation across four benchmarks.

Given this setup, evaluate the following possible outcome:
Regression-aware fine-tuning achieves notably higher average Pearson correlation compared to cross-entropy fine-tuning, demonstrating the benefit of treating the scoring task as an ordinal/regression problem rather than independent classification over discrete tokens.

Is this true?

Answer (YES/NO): YES